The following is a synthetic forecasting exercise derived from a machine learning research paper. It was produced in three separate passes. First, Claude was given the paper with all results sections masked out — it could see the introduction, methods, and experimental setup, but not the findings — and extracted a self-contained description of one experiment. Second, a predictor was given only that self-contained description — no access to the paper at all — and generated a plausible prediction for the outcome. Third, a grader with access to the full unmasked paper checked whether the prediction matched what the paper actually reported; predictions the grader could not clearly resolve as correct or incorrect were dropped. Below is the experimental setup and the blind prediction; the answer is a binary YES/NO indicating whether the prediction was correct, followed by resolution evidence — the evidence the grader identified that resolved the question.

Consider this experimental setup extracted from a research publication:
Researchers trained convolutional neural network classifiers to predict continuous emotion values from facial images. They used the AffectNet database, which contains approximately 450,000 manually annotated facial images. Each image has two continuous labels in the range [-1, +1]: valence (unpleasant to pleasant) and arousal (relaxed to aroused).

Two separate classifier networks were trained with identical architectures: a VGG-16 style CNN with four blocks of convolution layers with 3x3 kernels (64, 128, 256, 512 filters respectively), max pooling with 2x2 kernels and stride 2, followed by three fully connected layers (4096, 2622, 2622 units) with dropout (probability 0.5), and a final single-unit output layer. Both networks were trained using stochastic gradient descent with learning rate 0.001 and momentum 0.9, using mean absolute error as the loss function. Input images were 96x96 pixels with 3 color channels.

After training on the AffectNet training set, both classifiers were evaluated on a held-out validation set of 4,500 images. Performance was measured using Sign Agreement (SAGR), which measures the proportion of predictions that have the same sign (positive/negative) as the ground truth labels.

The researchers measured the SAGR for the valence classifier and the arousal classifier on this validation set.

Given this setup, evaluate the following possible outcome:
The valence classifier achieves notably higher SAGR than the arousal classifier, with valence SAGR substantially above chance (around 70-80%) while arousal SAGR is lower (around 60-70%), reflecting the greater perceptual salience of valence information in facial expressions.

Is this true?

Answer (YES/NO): NO